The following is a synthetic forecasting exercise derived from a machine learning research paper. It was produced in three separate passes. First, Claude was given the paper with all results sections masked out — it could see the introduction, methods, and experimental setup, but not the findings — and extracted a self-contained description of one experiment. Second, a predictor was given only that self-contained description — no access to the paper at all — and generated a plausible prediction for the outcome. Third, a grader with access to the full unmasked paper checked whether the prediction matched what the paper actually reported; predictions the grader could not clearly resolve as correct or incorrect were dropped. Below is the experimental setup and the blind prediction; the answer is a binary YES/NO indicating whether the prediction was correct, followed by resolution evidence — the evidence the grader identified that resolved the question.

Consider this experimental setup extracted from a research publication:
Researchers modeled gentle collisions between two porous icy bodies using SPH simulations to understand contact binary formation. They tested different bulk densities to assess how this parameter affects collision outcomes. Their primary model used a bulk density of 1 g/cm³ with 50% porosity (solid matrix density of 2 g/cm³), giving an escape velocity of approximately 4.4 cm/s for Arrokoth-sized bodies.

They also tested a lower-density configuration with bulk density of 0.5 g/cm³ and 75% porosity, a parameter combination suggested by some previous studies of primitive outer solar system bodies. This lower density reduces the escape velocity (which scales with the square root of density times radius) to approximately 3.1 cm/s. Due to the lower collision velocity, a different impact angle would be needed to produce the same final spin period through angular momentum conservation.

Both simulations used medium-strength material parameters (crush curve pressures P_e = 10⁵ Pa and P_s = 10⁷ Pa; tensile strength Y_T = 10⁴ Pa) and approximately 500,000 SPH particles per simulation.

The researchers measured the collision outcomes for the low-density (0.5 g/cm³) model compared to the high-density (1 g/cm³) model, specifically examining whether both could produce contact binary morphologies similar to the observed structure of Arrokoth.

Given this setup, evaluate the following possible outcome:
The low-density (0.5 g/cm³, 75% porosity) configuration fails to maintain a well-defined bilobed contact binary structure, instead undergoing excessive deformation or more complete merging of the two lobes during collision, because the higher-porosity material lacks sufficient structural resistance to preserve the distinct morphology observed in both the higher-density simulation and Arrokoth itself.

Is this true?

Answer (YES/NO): NO